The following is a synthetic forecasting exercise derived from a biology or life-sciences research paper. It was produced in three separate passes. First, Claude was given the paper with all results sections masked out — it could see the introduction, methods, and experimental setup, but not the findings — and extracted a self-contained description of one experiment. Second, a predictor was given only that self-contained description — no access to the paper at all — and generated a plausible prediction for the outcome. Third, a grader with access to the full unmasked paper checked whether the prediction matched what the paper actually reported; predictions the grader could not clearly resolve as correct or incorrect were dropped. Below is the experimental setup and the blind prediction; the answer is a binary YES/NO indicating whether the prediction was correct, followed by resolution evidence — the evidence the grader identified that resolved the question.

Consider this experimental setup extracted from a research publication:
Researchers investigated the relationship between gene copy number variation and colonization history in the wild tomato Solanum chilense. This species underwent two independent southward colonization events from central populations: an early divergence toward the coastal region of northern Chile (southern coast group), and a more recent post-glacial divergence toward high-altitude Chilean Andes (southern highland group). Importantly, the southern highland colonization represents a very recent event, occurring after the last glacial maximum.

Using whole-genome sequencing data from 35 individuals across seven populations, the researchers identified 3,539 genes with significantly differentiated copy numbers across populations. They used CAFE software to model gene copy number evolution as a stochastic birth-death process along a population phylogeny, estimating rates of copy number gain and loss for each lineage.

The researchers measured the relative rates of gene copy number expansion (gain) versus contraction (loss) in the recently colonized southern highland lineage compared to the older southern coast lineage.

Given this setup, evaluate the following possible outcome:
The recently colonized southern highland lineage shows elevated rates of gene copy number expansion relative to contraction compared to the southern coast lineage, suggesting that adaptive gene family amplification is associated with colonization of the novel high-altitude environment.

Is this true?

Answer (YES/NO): YES